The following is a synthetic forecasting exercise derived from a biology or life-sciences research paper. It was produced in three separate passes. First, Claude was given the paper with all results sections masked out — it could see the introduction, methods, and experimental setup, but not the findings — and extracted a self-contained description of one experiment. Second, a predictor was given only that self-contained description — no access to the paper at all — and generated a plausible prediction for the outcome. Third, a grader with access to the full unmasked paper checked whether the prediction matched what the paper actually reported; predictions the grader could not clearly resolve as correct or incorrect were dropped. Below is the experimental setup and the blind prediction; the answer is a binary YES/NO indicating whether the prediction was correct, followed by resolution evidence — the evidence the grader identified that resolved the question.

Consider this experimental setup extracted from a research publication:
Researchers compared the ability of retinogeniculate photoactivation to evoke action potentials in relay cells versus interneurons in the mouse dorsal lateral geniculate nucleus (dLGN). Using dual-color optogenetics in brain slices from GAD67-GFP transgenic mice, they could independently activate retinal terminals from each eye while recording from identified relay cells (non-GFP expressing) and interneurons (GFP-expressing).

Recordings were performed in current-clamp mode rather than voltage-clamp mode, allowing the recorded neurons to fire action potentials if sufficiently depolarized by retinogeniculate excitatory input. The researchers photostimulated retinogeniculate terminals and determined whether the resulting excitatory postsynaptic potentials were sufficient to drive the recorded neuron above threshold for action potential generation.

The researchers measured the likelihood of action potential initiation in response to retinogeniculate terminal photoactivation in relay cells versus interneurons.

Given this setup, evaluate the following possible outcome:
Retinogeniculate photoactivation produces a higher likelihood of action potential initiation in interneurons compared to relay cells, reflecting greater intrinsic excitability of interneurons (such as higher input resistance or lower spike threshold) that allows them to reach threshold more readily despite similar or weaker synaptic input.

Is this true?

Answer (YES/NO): YES